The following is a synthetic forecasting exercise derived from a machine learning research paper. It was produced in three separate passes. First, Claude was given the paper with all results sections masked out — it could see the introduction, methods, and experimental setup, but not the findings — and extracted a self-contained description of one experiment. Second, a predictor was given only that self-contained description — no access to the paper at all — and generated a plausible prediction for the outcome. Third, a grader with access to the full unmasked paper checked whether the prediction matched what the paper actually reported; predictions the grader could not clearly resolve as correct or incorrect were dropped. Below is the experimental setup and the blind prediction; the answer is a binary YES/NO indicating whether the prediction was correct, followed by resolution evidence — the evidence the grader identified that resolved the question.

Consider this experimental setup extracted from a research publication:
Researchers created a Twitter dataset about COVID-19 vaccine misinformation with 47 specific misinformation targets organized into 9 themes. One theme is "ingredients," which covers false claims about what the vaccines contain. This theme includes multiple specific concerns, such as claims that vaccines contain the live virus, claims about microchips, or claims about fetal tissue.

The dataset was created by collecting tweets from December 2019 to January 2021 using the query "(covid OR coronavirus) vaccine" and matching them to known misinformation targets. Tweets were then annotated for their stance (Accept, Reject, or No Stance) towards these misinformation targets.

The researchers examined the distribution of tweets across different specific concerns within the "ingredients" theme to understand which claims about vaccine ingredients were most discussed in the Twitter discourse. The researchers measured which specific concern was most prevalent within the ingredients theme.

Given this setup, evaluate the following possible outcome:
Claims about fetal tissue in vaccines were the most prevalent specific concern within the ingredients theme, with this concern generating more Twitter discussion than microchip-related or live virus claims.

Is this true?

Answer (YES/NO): NO